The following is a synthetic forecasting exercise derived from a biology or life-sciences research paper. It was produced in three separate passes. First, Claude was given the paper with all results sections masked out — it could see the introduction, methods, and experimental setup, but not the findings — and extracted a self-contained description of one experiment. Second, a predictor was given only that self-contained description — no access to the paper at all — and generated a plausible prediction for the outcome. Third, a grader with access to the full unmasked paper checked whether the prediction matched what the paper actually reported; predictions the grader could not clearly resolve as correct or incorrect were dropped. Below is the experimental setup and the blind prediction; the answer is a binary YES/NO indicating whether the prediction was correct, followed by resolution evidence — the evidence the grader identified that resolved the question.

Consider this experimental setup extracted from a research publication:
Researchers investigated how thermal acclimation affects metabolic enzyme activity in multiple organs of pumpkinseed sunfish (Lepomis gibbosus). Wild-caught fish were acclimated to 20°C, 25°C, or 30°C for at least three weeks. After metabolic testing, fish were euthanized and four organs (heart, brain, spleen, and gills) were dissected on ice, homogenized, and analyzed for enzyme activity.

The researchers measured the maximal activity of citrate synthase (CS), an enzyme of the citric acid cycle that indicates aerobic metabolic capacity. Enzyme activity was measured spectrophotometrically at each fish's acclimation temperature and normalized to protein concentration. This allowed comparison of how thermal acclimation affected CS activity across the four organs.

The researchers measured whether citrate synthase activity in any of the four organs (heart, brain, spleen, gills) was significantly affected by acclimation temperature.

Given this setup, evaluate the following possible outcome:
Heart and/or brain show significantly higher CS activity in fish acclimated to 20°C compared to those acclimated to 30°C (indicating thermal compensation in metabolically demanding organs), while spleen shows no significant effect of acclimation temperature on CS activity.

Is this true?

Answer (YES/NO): NO